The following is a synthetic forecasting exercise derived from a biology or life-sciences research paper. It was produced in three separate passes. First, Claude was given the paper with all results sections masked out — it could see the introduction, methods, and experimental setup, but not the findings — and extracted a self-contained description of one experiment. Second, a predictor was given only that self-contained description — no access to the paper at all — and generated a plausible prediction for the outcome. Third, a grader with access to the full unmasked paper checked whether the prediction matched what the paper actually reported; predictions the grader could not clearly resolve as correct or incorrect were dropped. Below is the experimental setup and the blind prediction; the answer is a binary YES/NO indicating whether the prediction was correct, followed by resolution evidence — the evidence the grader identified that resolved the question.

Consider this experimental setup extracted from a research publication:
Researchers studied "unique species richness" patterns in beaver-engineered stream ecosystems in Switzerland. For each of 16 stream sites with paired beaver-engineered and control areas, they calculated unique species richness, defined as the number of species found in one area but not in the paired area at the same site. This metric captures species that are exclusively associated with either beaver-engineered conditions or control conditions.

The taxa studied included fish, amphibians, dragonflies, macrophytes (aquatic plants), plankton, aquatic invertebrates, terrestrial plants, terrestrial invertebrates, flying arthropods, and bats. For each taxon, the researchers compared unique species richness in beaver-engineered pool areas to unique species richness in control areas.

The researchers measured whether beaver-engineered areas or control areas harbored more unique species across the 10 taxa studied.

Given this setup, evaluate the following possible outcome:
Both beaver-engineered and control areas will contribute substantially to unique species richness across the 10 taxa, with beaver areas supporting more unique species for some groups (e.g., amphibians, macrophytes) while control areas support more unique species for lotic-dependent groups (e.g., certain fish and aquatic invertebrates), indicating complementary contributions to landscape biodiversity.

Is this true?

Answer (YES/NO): NO